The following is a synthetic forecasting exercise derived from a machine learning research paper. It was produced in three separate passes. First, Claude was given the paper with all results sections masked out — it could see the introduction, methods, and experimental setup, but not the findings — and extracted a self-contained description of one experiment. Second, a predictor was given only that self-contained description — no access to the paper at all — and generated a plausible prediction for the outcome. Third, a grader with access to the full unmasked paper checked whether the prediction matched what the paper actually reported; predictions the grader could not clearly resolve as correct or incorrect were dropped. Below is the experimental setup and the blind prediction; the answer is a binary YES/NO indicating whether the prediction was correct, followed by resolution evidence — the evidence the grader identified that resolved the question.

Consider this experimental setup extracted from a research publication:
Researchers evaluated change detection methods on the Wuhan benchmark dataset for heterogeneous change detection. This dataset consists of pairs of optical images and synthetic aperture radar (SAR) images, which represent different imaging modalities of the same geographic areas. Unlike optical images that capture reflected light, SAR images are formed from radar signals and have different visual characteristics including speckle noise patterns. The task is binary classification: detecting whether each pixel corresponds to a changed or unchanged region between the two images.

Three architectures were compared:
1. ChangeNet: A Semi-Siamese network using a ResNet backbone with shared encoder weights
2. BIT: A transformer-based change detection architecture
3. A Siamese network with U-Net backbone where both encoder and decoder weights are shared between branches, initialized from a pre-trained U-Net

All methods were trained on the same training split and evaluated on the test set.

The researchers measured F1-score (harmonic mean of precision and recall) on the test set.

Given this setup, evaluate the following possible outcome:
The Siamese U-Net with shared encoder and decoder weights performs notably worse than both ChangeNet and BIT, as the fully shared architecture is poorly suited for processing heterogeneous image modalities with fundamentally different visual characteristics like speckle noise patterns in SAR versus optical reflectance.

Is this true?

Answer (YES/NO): NO